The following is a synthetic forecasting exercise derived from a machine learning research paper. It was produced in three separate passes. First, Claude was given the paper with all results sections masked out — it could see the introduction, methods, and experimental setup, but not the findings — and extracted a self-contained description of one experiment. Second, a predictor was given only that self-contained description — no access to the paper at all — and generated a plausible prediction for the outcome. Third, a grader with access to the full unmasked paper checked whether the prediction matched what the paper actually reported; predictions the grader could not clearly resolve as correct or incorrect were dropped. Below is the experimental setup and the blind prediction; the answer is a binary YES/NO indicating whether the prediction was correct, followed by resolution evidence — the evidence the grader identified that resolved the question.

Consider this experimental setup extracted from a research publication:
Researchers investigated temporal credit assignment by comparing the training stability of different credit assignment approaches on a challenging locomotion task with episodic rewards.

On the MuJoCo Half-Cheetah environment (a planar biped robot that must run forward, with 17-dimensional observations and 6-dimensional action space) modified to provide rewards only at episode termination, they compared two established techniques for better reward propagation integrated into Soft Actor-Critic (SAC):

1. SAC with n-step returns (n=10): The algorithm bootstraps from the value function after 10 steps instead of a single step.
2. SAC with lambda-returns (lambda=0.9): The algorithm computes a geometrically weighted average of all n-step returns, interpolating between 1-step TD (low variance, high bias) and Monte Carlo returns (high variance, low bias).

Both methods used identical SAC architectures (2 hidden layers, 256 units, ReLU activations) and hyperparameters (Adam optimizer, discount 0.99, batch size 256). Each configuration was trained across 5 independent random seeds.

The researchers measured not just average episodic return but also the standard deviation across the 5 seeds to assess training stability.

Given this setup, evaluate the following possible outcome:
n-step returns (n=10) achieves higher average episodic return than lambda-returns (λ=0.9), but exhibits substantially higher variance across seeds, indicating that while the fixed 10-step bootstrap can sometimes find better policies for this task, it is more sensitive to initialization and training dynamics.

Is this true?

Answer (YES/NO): NO